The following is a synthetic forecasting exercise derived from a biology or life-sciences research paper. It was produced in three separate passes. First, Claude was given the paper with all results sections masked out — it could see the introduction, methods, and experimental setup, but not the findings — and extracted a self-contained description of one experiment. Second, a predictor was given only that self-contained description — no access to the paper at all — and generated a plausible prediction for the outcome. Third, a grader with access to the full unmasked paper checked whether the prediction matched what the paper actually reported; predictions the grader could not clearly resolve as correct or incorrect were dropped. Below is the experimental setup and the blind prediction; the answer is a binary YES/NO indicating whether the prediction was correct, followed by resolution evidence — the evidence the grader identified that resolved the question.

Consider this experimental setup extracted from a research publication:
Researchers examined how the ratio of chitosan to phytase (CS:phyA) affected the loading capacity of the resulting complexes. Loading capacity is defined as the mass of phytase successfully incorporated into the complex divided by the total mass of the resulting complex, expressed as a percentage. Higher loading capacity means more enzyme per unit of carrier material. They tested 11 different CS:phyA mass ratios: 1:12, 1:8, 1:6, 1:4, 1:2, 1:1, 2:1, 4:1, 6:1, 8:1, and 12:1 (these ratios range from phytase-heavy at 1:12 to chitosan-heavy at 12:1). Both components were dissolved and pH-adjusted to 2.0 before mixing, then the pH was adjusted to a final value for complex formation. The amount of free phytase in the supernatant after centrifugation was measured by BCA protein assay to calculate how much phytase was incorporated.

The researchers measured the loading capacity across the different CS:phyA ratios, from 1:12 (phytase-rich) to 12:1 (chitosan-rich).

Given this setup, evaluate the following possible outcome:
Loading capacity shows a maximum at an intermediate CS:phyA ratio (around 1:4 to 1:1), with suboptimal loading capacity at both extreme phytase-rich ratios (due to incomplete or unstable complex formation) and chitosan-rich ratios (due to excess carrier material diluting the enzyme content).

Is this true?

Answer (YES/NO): NO